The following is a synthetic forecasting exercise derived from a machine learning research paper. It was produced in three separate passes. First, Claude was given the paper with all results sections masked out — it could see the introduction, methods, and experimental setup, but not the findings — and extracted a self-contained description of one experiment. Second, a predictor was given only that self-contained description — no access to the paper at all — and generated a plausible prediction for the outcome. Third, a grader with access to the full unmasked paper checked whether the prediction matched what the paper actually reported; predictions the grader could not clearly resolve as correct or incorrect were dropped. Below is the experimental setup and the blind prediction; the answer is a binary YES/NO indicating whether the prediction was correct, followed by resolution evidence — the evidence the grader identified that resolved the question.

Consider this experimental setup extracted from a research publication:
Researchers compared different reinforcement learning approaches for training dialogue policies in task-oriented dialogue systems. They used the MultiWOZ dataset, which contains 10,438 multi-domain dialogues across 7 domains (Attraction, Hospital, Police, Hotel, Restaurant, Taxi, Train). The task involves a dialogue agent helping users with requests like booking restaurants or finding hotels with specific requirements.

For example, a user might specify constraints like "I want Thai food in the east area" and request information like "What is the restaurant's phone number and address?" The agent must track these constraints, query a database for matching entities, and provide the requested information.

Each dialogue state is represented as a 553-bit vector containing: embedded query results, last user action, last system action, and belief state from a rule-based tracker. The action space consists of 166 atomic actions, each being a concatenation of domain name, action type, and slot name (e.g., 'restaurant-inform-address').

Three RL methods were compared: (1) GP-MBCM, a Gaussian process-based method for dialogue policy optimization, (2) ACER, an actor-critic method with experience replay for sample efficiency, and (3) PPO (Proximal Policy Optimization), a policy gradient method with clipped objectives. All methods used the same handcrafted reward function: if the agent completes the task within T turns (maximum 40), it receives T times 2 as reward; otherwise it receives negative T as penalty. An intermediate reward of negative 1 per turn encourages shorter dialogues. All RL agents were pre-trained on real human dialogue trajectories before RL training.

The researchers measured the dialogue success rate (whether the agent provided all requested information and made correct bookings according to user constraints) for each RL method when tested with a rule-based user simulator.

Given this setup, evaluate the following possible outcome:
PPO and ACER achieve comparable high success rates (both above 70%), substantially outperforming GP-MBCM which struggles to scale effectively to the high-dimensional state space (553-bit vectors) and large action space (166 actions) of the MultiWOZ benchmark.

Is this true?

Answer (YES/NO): NO